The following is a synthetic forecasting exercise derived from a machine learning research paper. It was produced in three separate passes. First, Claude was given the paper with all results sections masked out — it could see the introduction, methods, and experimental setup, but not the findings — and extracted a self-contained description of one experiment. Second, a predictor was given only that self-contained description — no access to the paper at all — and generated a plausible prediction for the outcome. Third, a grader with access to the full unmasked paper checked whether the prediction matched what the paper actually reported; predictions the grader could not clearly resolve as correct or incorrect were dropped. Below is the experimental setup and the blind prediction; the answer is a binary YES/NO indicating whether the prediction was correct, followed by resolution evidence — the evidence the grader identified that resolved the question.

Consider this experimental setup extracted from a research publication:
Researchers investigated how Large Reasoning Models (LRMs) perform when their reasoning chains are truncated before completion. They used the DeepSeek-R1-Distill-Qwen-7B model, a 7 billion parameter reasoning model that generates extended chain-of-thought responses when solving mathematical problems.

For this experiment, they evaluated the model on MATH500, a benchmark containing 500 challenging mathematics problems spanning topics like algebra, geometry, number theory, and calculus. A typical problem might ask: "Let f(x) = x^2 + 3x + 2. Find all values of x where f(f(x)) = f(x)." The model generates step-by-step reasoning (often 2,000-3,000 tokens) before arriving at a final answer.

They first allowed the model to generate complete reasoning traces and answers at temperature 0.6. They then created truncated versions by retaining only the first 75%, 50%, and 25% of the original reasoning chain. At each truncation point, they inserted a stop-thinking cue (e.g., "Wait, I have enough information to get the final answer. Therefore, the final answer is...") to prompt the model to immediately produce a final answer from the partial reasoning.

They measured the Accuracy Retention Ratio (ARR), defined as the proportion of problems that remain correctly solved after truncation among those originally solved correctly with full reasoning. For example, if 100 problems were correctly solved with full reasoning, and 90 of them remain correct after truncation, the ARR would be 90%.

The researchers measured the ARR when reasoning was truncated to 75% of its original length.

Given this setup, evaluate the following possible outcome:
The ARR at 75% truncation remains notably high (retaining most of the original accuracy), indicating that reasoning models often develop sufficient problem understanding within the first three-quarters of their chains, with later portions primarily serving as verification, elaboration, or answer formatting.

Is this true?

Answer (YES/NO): YES